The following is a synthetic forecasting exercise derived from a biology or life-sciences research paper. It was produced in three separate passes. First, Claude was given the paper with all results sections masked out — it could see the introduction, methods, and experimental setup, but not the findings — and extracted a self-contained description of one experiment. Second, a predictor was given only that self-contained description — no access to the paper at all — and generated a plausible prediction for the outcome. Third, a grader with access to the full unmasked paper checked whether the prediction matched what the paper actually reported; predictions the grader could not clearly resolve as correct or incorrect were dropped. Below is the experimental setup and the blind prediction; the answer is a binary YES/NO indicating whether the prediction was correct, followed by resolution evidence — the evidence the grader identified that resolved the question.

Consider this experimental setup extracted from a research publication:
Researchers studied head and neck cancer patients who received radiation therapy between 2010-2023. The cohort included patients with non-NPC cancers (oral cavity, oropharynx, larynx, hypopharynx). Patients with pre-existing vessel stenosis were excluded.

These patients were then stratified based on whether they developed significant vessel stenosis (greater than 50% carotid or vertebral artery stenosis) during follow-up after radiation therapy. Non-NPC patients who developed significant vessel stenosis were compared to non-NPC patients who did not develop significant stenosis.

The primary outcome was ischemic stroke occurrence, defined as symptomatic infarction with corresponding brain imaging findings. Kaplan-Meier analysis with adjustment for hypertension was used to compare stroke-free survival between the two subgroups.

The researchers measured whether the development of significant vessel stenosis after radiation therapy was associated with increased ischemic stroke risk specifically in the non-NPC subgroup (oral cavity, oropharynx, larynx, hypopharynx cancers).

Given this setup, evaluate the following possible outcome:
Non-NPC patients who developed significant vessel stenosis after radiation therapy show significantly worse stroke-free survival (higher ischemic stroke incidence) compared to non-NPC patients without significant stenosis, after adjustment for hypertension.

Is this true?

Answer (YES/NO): NO